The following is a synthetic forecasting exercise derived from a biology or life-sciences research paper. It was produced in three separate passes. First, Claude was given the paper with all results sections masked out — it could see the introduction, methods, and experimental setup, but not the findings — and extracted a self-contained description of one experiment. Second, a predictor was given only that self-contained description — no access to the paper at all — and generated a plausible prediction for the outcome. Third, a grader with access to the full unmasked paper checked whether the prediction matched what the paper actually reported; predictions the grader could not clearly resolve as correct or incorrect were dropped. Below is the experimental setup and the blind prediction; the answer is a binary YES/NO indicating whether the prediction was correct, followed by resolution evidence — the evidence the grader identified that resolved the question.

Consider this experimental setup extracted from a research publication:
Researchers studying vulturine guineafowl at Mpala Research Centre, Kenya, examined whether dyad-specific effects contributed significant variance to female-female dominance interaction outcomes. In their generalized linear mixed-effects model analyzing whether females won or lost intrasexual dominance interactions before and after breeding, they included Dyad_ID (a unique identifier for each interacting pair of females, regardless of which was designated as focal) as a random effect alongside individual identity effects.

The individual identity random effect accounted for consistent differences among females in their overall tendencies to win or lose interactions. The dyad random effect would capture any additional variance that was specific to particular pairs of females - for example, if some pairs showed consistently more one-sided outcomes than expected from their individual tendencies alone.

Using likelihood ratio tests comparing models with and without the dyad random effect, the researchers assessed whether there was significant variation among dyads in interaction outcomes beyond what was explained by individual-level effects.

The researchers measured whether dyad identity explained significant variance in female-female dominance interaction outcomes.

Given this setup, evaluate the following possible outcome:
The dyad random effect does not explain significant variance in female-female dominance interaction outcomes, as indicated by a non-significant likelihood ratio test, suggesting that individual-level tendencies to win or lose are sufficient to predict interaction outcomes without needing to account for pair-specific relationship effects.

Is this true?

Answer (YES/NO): YES